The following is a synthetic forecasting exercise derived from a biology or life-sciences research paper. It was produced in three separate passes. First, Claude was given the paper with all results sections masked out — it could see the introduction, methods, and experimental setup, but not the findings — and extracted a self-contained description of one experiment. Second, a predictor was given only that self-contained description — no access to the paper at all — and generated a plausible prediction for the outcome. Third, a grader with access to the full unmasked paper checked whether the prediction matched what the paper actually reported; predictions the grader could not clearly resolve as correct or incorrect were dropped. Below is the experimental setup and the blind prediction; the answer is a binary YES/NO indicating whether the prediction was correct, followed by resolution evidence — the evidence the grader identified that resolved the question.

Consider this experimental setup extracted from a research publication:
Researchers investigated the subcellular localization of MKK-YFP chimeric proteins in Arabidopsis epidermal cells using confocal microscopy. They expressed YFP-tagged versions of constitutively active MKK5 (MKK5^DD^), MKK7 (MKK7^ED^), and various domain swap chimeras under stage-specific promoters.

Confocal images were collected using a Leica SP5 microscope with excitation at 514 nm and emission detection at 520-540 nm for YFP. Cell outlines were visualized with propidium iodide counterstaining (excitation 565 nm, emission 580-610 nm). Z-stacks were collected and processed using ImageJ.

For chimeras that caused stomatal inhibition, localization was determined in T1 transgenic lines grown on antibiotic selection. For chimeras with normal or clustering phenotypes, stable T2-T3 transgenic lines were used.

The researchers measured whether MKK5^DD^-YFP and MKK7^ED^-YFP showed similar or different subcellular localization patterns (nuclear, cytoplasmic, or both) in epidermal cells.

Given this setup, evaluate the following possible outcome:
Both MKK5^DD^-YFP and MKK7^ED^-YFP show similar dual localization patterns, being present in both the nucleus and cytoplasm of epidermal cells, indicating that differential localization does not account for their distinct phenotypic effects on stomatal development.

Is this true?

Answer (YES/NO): NO